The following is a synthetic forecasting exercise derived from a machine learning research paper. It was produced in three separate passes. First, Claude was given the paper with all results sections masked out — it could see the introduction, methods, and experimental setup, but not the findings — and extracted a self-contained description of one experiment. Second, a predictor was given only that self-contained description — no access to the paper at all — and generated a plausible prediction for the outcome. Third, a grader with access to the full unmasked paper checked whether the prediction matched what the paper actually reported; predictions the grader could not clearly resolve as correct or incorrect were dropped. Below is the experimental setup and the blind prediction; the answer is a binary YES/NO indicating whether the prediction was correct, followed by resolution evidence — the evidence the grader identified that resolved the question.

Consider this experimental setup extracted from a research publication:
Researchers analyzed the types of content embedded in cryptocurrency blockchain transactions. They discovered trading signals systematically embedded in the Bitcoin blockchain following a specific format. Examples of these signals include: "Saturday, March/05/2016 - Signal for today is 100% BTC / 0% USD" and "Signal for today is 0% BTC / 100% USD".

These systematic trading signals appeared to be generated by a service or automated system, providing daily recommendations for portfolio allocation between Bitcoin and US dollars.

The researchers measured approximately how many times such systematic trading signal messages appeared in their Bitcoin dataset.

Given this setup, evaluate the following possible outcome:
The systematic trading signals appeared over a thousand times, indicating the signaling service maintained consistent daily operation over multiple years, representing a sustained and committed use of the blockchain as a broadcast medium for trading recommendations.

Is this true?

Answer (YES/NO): NO